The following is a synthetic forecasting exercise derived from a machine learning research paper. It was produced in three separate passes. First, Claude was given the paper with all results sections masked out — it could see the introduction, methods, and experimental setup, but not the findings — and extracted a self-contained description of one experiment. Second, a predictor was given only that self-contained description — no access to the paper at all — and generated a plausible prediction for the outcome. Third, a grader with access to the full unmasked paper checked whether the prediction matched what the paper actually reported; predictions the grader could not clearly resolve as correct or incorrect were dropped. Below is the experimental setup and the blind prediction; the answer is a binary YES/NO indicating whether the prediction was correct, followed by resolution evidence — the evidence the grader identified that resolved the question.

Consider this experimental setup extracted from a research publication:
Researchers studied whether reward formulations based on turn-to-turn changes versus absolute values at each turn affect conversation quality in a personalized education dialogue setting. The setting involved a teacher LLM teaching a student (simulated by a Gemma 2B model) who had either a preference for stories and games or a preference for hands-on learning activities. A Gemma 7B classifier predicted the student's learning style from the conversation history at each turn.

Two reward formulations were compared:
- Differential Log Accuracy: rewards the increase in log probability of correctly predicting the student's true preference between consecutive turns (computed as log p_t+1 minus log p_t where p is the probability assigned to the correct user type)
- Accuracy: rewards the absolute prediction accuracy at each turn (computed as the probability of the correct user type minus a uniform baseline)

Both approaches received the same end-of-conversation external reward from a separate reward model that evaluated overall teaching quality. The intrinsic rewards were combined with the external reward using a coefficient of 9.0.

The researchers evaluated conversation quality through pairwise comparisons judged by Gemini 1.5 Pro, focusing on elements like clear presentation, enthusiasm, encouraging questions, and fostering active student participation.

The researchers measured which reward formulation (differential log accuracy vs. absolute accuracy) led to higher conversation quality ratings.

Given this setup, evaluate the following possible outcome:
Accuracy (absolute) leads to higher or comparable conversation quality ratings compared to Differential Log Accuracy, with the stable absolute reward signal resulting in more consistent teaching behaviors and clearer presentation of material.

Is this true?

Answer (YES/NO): NO